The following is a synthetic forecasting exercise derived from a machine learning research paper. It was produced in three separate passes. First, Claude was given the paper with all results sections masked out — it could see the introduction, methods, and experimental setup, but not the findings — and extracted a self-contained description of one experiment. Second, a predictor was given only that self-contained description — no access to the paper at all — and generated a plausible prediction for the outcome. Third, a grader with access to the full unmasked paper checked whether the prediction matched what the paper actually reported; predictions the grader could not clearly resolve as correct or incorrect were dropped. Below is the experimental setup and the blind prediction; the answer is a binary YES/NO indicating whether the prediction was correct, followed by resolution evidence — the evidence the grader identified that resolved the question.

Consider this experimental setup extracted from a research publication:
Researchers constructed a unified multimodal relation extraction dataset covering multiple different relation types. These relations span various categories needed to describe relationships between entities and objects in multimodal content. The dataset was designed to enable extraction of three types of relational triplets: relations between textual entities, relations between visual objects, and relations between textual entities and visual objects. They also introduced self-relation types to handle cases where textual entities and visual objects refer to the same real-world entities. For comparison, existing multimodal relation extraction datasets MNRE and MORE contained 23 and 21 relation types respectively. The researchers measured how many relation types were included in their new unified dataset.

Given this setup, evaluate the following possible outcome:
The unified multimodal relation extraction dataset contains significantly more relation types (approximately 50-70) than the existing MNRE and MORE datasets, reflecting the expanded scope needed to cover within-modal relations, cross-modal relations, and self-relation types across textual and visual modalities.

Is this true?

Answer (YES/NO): NO